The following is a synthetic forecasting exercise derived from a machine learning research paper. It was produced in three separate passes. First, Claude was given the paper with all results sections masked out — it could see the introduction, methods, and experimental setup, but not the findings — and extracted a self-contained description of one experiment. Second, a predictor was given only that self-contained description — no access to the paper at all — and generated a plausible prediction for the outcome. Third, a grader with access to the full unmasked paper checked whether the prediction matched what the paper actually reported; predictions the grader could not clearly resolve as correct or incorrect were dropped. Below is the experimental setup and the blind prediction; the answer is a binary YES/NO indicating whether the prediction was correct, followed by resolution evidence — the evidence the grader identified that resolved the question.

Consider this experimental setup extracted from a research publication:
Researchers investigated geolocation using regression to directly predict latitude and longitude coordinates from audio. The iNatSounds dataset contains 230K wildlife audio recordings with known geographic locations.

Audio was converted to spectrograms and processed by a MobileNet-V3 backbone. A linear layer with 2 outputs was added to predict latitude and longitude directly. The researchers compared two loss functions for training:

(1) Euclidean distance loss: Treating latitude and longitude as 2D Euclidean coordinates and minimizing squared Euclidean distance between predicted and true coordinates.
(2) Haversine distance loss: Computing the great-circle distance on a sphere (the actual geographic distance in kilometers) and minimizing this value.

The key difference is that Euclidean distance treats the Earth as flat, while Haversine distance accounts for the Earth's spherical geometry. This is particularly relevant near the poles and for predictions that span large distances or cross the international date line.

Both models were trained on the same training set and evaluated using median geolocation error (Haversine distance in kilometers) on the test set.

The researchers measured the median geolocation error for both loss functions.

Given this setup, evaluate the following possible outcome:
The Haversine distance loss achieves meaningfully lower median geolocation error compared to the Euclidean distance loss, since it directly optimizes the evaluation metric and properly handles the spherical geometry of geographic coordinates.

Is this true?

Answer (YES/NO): YES